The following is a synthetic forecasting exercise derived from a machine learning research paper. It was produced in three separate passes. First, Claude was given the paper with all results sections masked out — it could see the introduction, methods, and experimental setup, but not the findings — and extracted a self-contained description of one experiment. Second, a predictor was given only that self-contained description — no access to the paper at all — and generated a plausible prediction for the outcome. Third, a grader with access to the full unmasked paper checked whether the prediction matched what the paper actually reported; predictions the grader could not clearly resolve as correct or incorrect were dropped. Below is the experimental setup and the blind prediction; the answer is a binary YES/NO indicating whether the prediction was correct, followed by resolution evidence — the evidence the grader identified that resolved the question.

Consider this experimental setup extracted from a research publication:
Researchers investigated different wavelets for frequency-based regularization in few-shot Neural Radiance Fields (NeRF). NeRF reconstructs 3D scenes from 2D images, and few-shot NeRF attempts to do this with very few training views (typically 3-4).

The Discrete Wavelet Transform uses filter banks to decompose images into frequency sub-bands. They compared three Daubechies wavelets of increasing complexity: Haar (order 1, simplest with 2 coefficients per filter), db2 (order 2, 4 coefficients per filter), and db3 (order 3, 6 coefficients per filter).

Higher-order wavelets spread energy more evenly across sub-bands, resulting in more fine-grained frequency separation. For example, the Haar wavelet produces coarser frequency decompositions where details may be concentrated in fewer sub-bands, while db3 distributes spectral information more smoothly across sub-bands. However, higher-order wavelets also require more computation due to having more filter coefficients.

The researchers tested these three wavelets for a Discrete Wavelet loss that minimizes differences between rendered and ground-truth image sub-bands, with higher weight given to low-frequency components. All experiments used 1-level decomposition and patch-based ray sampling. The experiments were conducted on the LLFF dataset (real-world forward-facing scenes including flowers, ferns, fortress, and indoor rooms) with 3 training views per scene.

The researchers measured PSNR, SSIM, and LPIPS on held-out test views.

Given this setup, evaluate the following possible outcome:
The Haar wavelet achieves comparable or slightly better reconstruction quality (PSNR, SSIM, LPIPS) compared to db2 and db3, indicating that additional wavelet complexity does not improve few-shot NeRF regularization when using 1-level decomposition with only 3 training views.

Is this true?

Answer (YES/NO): NO